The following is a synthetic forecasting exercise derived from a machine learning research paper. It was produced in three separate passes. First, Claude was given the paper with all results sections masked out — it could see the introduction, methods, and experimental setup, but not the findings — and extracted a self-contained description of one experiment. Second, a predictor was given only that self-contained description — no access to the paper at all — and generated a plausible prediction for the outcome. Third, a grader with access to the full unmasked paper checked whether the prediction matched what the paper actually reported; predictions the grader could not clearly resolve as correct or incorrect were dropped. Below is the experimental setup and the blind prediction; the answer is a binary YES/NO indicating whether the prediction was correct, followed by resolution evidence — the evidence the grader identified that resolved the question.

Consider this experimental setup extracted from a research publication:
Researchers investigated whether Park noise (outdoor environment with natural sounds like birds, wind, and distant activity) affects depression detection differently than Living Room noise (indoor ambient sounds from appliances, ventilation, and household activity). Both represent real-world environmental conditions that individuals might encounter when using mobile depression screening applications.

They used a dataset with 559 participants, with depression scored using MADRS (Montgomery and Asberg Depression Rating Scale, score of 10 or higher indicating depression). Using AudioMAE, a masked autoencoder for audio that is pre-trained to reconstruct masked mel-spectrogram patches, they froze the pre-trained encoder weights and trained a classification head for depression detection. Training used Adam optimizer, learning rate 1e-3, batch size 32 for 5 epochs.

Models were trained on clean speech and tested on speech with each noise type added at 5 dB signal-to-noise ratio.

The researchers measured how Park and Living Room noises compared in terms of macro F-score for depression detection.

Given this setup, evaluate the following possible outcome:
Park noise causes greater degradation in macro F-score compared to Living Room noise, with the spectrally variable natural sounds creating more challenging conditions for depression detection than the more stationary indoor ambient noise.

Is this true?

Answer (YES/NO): NO